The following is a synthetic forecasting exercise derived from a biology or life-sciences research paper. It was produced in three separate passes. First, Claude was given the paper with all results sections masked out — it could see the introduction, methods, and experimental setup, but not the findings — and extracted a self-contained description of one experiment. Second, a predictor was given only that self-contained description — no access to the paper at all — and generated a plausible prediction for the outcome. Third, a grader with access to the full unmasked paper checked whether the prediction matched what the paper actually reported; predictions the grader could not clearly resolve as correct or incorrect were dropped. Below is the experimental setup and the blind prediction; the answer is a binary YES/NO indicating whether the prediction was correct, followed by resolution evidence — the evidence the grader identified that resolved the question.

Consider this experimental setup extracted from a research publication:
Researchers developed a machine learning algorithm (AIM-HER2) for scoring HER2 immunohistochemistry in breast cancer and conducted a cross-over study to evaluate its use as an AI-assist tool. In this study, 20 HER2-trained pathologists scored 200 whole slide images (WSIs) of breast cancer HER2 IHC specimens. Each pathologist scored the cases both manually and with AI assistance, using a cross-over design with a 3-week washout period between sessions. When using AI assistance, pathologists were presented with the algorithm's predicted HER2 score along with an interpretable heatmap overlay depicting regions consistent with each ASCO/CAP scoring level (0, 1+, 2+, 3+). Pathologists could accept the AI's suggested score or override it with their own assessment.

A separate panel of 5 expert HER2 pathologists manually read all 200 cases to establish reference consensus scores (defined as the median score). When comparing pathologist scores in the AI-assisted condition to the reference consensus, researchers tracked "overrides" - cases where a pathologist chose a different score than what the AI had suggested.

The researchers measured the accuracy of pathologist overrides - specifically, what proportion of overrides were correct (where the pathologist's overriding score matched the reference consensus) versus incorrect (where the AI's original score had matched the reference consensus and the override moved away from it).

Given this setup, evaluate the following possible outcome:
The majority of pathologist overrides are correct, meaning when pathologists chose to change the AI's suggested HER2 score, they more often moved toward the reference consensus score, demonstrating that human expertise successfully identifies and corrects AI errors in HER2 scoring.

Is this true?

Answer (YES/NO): NO